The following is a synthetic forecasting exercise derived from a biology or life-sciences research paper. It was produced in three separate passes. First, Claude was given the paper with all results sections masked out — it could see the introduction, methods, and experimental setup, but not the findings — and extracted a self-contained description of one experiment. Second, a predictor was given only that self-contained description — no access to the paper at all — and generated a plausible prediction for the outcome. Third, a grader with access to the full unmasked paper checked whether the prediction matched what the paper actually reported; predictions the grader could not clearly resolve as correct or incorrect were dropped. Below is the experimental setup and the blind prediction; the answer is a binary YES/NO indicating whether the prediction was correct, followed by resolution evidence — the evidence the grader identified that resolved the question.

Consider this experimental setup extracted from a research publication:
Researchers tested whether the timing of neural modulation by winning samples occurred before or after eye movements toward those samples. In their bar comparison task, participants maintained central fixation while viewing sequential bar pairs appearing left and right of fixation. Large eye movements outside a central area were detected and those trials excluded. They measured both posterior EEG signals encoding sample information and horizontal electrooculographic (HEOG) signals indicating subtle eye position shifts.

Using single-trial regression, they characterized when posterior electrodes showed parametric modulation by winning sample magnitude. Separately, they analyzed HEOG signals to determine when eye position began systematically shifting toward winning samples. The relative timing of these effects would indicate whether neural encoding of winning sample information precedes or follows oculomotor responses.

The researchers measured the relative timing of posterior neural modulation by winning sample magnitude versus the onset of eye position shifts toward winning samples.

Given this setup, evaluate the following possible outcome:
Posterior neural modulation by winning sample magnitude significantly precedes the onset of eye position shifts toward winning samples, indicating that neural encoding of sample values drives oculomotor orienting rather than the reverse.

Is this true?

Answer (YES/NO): YES